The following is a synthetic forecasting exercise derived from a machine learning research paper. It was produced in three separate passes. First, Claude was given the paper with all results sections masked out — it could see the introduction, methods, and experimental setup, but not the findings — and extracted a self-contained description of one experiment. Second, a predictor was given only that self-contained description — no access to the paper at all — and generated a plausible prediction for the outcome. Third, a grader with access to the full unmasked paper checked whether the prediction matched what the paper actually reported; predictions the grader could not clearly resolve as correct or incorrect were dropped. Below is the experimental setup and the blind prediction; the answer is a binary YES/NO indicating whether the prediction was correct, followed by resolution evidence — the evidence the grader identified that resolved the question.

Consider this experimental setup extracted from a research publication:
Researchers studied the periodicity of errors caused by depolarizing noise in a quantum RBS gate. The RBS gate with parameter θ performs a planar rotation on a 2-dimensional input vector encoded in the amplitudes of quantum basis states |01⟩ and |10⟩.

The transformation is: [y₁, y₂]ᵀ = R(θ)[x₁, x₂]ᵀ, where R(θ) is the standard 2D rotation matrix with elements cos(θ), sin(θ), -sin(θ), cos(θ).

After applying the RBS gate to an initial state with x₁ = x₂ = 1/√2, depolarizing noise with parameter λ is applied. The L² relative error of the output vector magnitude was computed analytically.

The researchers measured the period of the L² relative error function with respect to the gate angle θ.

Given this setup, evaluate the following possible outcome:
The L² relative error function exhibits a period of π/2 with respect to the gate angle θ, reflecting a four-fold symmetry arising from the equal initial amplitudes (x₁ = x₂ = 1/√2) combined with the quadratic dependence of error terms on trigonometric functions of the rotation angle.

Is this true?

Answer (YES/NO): YES